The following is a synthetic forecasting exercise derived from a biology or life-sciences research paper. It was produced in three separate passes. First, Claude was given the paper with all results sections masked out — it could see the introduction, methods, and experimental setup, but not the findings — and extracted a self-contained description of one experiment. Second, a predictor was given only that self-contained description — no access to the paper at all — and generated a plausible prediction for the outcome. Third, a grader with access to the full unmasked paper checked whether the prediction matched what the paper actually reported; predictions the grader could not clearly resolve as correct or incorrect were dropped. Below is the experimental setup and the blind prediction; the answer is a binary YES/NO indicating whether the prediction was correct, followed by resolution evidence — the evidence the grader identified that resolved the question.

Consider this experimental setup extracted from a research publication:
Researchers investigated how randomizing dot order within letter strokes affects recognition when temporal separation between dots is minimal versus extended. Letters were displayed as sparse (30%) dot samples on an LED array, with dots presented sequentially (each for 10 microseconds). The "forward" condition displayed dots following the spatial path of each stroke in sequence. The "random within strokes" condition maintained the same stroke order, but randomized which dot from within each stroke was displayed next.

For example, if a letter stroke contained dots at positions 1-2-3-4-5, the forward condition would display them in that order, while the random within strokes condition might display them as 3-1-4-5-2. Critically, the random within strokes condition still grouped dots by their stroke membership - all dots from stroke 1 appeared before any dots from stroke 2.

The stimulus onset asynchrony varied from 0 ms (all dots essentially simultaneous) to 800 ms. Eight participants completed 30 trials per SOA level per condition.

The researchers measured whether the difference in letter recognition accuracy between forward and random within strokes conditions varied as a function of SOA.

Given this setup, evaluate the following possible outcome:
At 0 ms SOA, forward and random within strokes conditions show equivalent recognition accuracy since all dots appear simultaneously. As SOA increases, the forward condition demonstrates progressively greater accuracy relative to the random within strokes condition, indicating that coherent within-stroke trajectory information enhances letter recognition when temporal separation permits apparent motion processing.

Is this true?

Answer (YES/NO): YES